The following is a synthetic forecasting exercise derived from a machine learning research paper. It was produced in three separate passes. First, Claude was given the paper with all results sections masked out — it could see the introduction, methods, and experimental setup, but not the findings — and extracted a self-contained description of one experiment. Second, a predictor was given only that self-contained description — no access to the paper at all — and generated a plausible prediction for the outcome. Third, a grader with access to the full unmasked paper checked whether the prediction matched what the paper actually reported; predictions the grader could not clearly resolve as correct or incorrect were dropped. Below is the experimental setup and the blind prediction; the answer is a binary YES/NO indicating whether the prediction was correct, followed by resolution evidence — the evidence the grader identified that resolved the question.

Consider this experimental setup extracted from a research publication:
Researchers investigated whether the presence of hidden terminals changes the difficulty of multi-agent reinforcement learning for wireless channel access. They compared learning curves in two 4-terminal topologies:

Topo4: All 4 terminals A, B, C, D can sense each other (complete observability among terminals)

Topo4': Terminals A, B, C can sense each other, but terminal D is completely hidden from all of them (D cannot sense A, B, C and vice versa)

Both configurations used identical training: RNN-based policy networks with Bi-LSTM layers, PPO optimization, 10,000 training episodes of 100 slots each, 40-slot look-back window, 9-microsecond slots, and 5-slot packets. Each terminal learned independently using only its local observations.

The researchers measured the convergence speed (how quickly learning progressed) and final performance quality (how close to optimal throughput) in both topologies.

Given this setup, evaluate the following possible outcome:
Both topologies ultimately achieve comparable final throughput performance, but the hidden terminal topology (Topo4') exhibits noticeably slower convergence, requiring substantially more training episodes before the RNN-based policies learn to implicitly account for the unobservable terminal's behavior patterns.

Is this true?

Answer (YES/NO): NO